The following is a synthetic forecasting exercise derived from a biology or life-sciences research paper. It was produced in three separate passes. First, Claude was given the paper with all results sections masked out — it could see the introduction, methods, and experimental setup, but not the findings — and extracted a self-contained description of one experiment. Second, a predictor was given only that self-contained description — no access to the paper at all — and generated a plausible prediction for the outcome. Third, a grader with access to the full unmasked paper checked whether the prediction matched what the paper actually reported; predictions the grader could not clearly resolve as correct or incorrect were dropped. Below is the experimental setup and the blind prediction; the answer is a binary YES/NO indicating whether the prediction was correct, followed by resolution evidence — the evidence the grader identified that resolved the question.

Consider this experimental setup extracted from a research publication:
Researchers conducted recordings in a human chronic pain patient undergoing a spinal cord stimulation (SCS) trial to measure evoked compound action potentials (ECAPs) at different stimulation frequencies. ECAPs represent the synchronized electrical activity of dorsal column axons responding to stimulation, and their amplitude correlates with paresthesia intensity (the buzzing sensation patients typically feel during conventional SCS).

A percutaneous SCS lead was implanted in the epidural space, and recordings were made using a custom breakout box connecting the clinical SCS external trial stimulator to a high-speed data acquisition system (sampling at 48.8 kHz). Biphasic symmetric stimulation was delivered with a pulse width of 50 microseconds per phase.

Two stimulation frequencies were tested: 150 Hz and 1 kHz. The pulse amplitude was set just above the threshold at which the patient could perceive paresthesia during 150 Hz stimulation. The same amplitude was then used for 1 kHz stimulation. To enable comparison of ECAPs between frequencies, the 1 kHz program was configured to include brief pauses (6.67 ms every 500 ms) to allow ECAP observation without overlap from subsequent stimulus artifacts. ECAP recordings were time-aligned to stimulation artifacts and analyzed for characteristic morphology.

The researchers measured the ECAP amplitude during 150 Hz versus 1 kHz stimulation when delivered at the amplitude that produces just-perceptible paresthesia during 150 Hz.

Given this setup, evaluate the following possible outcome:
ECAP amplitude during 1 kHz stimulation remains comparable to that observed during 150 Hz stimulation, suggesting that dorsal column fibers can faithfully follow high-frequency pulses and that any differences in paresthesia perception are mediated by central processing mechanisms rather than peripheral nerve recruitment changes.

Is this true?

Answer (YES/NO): NO